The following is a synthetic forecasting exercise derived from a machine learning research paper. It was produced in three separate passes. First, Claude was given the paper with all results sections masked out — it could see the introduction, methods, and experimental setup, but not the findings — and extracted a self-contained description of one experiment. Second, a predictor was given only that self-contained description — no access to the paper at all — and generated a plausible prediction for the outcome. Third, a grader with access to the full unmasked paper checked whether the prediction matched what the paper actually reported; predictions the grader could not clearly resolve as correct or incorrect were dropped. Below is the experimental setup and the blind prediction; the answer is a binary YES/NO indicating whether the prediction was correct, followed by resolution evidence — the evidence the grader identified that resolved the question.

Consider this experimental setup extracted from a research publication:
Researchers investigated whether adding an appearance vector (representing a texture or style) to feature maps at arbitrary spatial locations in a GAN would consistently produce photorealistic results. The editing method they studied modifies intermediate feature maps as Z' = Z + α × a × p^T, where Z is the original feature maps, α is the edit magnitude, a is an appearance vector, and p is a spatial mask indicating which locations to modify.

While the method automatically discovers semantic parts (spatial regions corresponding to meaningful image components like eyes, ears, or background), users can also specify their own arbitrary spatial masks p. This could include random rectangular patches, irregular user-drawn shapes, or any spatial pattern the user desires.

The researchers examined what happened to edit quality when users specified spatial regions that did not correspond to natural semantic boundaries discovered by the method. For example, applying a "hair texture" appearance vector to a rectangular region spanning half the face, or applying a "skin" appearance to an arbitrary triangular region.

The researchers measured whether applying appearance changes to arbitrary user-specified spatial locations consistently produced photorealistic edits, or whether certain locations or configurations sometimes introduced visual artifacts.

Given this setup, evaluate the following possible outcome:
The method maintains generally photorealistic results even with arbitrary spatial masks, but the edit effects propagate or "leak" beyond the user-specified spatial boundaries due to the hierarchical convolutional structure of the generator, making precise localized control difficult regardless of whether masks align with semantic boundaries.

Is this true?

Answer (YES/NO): NO